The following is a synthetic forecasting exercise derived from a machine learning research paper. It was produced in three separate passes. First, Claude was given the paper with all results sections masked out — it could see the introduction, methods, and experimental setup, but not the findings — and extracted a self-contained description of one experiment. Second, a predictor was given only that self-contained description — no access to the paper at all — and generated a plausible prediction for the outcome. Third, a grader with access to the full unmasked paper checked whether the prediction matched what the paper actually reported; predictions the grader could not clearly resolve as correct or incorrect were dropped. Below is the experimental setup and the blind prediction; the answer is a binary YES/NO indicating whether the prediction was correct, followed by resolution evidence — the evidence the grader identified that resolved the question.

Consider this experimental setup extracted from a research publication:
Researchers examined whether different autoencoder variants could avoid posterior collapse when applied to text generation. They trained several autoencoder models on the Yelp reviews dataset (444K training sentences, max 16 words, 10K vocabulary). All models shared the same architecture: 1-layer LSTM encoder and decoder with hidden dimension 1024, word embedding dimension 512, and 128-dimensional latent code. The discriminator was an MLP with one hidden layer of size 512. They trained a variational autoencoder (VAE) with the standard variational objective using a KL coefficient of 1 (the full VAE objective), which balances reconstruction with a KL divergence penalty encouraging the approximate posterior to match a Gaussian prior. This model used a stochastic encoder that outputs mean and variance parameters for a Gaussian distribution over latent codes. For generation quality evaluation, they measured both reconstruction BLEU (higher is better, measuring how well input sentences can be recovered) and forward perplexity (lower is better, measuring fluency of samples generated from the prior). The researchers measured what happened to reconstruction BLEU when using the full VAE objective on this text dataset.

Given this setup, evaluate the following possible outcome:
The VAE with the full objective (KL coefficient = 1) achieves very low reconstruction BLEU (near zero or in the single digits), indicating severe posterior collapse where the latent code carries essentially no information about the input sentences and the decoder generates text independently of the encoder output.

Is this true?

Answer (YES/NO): YES